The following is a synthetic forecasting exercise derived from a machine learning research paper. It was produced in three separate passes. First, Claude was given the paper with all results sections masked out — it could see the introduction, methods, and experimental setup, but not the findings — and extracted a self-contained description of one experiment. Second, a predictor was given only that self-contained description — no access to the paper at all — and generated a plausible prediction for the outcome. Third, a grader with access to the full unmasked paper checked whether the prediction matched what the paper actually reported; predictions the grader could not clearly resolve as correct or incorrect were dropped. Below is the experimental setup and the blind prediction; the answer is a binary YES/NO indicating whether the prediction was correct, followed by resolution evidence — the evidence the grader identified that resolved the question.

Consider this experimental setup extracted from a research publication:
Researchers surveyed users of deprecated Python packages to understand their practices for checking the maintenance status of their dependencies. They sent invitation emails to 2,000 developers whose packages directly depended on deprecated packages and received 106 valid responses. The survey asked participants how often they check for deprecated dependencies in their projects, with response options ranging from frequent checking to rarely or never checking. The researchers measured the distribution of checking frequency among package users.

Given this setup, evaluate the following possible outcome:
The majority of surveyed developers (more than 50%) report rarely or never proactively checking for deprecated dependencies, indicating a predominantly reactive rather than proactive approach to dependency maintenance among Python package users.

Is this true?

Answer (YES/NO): YES